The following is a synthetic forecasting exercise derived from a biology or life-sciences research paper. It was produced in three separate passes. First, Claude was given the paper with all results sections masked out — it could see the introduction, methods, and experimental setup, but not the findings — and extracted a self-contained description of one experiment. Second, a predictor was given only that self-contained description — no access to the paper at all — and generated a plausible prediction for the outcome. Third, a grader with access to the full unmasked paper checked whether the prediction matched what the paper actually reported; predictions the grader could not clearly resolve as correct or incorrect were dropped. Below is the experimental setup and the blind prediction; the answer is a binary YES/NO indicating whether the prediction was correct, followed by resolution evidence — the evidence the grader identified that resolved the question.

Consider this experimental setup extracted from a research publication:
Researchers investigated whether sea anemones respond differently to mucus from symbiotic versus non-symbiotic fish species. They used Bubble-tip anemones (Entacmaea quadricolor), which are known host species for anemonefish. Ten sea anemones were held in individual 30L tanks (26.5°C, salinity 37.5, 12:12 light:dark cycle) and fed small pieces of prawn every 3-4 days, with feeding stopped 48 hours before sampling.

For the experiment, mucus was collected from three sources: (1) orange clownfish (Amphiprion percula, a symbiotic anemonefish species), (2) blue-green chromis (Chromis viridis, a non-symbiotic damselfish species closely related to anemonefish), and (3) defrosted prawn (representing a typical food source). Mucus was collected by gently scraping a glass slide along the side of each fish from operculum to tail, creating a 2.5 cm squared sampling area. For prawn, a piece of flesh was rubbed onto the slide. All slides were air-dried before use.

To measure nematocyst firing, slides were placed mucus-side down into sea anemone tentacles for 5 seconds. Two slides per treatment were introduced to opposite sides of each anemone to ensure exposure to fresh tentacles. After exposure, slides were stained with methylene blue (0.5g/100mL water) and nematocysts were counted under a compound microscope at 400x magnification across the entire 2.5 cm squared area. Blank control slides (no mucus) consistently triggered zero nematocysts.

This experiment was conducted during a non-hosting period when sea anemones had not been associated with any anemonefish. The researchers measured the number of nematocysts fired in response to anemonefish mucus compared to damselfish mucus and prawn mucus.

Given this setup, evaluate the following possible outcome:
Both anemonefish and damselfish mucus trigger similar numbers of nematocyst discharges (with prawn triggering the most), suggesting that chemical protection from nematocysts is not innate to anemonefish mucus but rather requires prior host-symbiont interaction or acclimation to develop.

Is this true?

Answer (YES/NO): NO